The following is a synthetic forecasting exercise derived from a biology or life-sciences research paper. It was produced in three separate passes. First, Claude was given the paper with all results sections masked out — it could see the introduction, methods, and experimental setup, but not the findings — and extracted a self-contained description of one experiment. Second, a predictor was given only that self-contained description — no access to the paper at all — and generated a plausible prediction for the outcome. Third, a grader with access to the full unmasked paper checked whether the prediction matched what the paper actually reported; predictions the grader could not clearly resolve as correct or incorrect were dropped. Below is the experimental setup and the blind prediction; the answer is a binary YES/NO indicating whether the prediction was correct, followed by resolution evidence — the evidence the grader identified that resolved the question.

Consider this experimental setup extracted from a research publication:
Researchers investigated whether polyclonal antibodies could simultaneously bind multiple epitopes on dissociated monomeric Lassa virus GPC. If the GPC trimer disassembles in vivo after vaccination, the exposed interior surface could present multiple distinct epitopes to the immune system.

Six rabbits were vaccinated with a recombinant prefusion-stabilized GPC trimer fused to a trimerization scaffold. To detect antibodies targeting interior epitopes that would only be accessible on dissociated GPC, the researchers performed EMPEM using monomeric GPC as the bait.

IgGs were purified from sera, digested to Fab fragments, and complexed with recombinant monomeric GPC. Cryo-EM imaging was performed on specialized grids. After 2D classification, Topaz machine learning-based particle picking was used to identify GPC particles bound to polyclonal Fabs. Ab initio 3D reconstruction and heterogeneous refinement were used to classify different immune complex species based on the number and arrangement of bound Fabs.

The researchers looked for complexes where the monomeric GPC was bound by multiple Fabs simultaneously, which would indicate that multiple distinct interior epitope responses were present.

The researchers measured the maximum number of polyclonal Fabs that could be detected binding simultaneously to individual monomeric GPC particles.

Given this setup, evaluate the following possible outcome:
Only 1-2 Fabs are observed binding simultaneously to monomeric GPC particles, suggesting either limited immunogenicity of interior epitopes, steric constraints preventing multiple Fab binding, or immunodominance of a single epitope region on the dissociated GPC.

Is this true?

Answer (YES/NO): YES